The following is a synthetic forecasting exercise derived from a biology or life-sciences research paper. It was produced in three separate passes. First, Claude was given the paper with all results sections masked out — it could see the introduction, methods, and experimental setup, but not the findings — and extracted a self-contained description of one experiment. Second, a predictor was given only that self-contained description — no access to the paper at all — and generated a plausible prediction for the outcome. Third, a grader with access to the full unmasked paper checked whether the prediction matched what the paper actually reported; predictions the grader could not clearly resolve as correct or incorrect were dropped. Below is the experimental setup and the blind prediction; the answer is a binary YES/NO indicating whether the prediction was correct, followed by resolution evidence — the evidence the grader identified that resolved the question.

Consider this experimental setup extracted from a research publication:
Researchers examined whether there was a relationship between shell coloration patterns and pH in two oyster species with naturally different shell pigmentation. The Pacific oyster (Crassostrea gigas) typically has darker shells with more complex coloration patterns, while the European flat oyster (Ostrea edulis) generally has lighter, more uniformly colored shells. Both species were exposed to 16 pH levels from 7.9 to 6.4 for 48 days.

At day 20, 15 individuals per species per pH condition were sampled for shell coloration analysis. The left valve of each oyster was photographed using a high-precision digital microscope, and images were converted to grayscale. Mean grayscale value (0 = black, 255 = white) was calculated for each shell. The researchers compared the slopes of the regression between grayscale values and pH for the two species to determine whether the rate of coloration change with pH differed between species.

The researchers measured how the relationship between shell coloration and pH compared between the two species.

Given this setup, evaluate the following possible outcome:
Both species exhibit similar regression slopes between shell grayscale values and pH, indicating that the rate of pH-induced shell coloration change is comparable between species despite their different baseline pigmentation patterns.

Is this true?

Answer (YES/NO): NO